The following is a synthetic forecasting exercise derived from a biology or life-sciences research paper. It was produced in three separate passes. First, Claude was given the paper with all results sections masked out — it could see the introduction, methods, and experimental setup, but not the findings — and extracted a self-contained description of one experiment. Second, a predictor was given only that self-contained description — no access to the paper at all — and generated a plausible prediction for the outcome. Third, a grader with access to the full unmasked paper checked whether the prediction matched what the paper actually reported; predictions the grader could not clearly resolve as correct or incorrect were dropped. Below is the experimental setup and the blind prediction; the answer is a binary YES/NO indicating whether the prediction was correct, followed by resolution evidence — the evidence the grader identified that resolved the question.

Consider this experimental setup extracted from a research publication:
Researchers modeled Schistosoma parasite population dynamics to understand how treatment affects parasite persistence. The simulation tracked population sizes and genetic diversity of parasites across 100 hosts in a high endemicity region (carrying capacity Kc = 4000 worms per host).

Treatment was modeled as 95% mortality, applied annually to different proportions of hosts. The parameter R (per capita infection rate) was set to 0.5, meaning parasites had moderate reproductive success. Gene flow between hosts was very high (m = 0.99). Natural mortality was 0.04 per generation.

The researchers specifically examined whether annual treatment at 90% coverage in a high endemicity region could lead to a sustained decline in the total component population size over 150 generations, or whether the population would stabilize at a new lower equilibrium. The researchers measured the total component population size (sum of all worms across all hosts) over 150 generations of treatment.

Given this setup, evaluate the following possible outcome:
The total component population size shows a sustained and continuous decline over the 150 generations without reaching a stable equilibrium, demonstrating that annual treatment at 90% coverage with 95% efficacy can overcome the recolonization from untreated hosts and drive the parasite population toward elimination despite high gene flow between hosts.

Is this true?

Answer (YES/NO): NO